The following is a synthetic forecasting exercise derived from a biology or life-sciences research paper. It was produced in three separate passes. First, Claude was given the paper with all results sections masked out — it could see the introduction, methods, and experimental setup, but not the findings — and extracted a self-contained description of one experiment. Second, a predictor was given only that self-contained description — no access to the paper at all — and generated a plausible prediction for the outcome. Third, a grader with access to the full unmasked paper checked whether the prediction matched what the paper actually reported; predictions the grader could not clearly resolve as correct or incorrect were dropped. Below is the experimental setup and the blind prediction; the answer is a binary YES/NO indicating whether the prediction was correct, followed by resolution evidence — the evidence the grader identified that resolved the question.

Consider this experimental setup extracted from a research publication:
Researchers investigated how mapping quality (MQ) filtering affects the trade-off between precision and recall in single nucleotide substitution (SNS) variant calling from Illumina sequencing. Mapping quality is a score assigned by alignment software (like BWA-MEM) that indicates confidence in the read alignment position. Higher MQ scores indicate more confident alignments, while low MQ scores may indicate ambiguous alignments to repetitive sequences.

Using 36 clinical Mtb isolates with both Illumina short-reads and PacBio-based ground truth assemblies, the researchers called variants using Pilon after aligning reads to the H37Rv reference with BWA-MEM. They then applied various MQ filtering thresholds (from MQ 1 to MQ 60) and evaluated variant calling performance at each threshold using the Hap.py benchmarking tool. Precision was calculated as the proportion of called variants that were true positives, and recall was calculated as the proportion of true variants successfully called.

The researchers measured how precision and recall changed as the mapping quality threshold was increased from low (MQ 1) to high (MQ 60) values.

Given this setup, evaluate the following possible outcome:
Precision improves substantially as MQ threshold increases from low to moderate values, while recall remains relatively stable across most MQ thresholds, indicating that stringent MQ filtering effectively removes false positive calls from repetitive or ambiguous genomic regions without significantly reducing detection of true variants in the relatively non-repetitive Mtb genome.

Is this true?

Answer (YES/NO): NO